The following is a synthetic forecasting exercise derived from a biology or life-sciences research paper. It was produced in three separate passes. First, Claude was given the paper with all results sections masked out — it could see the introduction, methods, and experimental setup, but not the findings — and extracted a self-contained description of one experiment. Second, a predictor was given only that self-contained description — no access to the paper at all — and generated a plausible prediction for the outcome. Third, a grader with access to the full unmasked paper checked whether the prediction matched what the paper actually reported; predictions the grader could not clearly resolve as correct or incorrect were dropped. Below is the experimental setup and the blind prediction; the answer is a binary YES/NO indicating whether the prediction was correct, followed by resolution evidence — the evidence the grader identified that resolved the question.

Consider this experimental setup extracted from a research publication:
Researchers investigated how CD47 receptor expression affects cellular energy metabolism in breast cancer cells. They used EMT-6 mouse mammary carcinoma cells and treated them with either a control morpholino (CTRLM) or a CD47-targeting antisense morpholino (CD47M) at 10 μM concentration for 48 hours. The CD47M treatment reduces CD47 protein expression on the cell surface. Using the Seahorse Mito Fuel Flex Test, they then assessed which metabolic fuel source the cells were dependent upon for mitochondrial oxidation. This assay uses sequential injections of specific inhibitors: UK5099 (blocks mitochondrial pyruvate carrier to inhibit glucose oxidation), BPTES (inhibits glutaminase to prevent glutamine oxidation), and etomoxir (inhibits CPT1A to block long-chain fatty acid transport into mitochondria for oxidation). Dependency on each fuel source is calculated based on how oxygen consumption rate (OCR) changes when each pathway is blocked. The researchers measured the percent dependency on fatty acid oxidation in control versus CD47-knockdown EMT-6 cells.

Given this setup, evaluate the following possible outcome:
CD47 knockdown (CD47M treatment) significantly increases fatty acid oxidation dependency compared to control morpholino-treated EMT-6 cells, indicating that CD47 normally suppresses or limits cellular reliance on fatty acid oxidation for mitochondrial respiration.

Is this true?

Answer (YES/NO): NO